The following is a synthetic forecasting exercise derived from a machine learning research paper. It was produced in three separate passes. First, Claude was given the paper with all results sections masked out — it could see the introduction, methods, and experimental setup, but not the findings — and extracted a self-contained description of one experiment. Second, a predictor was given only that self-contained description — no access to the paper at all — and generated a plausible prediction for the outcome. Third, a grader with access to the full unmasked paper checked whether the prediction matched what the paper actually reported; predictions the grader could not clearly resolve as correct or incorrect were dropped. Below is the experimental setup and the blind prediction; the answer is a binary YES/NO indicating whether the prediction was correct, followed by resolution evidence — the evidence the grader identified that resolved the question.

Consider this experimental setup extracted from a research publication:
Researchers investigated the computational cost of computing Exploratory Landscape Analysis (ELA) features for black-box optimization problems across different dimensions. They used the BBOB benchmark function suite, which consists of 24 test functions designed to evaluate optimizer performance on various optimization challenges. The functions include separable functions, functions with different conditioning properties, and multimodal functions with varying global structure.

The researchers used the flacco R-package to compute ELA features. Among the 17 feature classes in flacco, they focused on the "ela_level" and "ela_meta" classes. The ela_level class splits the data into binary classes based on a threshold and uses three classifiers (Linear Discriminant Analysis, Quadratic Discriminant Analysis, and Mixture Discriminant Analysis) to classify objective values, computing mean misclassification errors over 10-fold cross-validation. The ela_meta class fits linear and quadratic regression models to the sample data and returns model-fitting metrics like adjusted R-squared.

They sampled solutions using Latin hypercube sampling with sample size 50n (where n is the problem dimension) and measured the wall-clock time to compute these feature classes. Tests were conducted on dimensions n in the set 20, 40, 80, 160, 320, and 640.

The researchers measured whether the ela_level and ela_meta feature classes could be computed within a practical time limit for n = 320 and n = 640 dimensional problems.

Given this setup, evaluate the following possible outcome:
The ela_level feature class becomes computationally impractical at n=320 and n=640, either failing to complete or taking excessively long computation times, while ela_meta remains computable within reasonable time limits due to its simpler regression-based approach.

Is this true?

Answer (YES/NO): NO